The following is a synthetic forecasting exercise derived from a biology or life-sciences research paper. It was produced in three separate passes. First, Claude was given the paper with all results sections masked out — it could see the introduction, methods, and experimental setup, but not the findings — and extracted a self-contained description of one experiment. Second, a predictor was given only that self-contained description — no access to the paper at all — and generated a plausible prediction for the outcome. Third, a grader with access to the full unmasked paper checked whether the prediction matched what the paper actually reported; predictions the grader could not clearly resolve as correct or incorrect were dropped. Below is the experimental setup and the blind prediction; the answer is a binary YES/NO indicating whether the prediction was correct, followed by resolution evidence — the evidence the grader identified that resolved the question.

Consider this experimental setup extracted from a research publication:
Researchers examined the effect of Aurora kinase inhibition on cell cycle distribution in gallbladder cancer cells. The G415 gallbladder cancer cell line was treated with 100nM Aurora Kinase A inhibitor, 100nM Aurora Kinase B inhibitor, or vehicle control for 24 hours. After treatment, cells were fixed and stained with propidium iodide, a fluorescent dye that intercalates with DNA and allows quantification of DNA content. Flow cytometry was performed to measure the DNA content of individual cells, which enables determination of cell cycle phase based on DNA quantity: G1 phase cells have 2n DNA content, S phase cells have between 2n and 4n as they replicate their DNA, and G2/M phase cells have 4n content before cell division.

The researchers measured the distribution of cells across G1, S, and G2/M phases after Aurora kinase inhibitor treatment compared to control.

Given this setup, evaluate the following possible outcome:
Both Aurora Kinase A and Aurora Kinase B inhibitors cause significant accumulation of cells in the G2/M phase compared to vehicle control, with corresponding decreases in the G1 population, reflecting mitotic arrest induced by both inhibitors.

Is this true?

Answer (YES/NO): NO